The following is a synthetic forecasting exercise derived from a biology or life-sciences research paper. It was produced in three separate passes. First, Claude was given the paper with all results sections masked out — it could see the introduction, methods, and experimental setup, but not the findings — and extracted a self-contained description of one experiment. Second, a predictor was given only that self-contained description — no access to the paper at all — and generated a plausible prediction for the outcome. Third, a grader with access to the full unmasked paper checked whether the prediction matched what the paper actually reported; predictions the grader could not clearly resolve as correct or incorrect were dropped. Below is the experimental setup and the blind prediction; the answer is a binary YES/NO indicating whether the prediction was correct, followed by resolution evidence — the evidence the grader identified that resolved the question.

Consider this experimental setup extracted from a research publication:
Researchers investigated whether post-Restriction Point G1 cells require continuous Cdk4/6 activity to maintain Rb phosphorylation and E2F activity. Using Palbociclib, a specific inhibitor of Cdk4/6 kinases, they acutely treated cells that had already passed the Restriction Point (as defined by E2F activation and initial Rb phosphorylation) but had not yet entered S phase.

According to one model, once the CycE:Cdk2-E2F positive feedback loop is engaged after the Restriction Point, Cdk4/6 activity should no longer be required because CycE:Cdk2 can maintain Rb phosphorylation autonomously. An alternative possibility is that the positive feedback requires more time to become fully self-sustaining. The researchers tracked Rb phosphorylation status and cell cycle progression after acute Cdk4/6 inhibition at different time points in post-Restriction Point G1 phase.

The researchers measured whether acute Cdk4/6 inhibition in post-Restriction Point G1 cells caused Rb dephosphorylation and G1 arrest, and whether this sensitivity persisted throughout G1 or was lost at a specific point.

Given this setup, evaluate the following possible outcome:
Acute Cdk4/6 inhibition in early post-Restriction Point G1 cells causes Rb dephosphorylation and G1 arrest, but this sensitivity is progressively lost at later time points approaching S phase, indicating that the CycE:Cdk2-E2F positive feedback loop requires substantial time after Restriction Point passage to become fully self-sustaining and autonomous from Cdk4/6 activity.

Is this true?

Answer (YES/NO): YES